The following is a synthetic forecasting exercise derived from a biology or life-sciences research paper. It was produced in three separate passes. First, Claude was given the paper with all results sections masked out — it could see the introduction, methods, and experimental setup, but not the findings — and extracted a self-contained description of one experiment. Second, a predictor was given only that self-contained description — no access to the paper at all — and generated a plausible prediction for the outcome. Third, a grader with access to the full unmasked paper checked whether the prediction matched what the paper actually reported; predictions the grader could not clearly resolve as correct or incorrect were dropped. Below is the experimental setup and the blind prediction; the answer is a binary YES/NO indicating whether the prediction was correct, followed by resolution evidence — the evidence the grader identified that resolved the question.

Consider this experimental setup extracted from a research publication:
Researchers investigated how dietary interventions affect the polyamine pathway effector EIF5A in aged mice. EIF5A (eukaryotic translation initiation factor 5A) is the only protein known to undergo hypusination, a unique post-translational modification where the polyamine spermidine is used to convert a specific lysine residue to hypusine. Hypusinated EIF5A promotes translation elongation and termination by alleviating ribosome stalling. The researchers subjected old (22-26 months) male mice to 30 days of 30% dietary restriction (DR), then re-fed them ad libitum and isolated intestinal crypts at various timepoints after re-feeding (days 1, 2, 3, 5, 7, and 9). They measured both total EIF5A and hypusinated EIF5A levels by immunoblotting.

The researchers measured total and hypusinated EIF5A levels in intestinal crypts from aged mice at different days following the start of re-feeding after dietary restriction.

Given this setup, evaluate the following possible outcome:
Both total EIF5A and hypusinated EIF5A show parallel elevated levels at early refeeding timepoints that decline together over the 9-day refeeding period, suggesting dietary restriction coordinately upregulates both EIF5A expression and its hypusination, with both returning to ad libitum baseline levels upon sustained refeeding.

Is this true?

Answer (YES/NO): YES